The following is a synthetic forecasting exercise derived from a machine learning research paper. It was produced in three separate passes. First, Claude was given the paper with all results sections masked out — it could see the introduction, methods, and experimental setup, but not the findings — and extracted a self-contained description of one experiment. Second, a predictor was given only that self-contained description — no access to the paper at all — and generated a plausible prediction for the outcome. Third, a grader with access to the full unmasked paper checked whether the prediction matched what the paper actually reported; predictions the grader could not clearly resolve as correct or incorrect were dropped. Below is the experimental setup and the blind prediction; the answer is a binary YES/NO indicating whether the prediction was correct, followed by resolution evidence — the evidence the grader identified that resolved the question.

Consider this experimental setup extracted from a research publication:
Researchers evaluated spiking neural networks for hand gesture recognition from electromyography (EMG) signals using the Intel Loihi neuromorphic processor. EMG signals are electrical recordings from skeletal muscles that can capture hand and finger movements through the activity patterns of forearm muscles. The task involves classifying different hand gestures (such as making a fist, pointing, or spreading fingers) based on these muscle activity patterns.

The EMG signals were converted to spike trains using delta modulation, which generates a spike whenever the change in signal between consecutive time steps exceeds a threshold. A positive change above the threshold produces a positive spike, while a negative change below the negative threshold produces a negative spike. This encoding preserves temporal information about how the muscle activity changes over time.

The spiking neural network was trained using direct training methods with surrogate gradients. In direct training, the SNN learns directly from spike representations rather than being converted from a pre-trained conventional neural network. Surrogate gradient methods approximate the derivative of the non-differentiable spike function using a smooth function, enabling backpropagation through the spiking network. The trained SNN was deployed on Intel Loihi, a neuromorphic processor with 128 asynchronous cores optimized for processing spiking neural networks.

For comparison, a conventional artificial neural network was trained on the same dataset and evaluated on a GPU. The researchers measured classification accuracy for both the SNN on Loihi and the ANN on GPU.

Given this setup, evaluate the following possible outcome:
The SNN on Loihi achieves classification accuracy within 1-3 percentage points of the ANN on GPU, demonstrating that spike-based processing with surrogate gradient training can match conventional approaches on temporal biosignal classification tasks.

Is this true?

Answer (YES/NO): NO